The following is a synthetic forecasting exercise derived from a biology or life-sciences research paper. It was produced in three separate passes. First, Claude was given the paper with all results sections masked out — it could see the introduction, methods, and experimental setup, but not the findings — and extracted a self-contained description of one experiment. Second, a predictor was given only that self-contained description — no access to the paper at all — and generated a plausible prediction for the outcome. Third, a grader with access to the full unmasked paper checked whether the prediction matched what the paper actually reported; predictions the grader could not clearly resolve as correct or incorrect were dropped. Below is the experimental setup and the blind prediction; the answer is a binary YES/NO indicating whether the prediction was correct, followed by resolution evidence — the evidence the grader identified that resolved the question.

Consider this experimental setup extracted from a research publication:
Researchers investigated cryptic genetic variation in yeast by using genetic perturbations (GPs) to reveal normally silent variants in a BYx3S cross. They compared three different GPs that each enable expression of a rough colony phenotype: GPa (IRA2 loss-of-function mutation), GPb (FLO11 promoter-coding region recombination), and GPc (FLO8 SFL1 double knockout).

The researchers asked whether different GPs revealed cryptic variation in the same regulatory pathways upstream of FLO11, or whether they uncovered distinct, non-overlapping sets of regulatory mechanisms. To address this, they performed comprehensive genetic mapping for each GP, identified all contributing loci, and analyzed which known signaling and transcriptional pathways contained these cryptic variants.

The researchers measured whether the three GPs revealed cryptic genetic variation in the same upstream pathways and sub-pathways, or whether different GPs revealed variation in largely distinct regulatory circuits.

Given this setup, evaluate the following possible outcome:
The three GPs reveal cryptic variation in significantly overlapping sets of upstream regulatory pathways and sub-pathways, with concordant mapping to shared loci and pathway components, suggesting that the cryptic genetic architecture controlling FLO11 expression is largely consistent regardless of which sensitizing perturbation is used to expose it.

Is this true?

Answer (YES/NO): NO